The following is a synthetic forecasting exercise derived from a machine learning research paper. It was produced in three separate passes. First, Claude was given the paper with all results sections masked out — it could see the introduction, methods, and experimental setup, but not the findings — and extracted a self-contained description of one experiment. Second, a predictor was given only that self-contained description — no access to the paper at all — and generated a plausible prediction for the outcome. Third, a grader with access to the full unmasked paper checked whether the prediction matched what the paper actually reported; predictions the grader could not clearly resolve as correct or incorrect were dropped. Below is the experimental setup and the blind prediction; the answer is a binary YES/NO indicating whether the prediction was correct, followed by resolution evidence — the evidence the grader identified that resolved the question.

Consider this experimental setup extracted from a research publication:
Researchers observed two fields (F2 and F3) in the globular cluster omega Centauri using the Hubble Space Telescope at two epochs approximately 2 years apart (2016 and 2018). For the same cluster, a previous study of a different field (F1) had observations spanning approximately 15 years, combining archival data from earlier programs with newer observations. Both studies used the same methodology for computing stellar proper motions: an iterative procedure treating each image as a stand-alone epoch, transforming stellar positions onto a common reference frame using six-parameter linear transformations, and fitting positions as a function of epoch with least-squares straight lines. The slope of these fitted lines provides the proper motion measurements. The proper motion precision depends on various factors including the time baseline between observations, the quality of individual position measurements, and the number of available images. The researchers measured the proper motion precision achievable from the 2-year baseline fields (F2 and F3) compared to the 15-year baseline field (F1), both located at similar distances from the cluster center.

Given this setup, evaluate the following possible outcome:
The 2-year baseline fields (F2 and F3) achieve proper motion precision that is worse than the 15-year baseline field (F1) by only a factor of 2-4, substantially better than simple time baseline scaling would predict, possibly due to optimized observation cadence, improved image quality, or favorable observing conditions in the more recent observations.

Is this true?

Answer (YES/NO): NO